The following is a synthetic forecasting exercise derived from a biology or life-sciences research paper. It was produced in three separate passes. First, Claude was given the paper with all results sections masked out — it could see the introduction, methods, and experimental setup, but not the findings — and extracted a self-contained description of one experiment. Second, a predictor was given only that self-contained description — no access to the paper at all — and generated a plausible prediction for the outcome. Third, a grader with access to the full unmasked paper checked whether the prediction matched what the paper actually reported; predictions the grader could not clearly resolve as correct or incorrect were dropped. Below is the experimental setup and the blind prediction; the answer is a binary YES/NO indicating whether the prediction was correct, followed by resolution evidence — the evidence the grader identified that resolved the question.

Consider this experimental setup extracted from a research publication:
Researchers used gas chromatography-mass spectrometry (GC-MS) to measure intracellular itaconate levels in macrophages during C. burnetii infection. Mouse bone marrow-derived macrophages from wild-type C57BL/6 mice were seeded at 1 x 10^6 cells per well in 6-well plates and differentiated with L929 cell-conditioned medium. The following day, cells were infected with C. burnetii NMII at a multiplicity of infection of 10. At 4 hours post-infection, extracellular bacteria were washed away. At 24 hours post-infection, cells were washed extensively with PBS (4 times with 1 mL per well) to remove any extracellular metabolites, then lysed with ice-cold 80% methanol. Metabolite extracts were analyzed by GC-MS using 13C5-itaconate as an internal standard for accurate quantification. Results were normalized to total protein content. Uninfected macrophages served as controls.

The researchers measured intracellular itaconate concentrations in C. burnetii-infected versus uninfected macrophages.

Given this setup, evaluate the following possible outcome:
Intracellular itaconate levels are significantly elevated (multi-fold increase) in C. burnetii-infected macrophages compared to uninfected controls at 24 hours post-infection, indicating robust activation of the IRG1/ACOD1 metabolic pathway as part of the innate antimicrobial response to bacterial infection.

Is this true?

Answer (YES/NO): YES